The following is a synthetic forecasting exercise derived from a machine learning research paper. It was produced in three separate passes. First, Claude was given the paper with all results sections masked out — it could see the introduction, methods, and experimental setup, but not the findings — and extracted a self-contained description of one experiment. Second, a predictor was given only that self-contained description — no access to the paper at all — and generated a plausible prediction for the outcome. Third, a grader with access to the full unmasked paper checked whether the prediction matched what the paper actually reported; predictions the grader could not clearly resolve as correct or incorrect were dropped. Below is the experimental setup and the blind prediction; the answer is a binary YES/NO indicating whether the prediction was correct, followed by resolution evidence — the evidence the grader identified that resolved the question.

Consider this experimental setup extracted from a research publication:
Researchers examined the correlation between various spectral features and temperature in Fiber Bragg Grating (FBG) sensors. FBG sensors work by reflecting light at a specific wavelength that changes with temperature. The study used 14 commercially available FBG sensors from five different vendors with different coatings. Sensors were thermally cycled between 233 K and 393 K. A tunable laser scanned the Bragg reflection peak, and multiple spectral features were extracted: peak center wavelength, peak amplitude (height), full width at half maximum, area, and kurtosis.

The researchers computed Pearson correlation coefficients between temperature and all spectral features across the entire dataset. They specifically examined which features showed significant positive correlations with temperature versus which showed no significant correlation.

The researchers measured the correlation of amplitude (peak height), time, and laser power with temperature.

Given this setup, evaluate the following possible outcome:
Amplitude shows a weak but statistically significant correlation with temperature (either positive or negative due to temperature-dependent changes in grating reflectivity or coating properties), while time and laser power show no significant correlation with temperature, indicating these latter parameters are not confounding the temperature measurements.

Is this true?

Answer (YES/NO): NO